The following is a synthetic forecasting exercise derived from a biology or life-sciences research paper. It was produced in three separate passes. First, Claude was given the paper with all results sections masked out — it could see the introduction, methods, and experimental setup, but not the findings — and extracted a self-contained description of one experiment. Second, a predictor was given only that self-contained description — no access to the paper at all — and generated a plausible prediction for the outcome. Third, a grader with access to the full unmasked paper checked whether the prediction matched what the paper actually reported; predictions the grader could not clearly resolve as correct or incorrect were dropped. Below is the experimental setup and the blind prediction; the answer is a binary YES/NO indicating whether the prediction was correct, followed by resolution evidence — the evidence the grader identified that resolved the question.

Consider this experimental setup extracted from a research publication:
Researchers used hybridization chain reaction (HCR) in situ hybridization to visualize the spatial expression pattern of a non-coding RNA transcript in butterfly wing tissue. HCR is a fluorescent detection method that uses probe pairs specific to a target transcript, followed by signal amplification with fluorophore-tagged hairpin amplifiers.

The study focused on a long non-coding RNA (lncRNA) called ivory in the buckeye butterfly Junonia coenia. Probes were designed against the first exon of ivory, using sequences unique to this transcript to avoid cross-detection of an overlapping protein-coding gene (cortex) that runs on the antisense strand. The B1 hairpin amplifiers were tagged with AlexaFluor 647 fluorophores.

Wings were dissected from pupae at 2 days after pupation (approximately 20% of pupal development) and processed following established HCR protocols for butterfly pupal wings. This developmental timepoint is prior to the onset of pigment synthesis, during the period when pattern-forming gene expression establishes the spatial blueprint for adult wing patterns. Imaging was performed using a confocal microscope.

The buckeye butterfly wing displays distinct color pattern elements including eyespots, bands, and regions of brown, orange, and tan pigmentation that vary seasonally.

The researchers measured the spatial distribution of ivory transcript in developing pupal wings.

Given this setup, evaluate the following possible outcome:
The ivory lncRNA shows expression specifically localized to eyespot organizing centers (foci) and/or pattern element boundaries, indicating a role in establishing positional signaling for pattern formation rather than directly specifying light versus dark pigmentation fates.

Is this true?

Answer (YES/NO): NO